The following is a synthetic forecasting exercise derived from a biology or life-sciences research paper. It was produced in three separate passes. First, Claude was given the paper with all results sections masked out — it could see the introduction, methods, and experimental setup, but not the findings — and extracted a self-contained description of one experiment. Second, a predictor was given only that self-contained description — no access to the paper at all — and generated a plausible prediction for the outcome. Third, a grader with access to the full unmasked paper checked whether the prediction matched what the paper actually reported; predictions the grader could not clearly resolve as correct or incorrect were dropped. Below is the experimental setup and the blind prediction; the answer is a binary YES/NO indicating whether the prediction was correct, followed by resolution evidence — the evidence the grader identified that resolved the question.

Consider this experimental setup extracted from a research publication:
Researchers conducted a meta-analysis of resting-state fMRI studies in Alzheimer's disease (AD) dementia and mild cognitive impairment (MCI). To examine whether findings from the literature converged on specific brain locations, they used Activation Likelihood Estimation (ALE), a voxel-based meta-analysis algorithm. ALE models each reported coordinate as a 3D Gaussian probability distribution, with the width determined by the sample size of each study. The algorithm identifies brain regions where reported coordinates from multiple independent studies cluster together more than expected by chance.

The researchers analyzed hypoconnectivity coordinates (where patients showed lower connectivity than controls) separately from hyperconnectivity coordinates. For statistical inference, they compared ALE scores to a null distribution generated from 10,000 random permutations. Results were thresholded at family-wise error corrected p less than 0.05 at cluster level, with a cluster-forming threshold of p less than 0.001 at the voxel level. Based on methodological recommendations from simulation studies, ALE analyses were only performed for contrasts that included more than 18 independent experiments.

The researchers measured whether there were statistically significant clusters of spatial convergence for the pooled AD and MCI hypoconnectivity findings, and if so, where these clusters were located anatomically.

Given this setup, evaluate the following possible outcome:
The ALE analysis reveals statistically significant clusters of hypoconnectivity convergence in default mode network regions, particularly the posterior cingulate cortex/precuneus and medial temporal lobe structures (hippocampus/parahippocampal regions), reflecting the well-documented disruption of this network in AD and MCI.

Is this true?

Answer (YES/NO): NO